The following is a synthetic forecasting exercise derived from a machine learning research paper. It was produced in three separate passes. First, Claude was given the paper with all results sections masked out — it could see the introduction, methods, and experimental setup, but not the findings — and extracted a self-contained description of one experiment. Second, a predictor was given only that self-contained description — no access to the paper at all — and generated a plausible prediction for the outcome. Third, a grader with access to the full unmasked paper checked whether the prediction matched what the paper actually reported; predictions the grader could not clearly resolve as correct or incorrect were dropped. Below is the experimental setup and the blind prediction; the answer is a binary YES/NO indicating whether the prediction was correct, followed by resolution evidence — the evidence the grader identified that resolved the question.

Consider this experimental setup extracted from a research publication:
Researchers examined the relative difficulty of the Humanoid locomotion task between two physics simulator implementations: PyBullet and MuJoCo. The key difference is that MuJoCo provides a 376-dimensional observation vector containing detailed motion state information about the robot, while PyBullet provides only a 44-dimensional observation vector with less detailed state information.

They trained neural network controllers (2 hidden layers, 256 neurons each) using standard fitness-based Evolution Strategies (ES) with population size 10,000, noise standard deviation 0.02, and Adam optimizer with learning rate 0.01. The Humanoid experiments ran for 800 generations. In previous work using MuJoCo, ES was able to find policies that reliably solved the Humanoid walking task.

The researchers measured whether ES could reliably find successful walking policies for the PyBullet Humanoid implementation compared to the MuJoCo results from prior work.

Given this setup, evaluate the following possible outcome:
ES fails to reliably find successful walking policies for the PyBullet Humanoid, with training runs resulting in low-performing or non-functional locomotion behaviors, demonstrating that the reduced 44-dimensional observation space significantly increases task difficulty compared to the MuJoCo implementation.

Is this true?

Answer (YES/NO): NO